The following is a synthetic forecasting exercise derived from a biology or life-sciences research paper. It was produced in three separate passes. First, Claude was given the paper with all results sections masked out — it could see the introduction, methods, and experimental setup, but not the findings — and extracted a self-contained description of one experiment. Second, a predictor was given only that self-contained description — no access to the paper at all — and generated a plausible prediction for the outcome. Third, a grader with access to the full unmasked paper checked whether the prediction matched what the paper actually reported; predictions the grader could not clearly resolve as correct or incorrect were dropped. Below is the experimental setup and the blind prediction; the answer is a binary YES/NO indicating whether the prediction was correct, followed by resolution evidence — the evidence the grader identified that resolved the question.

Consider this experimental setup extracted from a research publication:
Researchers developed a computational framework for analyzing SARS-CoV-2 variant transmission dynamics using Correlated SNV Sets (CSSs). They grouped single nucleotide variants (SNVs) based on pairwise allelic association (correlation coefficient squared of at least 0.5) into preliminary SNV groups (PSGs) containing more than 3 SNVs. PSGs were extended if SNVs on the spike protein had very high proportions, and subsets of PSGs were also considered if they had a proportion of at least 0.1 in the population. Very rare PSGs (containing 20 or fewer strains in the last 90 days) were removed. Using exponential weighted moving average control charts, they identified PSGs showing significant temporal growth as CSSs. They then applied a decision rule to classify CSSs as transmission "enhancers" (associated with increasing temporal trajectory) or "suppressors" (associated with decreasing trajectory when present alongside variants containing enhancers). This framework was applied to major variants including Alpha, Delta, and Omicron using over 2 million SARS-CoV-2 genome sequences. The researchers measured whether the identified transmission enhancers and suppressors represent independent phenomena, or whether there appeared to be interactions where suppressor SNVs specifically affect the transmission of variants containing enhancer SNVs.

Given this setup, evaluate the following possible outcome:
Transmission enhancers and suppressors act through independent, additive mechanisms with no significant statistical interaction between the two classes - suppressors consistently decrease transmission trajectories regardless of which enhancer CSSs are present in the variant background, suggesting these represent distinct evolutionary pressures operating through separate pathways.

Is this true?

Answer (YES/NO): NO